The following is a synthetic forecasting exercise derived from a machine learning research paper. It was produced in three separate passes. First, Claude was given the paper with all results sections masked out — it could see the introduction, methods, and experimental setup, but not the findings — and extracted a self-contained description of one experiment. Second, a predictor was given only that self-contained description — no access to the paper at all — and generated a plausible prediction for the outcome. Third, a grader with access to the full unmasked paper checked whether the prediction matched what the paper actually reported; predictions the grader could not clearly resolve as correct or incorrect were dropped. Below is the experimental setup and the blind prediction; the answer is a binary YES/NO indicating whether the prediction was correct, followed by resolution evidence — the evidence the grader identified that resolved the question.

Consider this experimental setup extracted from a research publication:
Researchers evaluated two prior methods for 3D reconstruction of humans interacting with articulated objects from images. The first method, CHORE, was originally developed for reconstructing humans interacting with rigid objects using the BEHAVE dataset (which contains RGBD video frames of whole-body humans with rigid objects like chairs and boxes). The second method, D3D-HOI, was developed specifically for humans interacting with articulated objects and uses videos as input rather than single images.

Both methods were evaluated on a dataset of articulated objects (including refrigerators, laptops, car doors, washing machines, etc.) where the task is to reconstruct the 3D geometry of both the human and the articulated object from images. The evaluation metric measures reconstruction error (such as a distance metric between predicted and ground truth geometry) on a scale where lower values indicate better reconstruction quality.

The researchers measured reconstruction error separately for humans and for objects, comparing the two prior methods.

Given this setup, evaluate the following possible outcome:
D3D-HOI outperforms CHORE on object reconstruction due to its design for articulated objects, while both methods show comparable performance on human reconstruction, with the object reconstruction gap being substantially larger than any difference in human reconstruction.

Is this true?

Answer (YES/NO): NO